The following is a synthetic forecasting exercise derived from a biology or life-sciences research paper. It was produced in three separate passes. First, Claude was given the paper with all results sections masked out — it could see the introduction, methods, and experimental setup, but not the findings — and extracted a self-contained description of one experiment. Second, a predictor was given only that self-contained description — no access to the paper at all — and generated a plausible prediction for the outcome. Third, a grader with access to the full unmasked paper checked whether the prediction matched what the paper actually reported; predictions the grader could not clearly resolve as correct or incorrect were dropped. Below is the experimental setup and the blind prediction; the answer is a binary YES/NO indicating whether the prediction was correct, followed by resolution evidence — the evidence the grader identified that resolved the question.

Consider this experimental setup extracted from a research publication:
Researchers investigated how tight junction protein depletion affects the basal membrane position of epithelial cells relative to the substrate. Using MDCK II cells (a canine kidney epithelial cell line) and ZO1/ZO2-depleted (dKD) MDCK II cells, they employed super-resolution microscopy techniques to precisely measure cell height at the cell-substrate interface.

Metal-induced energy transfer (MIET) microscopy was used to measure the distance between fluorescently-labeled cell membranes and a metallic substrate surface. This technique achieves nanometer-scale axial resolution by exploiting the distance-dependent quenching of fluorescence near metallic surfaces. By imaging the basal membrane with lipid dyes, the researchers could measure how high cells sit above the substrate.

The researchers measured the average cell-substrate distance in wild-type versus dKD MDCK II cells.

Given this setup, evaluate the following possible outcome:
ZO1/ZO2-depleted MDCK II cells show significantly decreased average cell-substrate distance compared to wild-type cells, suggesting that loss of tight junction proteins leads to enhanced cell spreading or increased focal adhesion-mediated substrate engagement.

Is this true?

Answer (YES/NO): YES